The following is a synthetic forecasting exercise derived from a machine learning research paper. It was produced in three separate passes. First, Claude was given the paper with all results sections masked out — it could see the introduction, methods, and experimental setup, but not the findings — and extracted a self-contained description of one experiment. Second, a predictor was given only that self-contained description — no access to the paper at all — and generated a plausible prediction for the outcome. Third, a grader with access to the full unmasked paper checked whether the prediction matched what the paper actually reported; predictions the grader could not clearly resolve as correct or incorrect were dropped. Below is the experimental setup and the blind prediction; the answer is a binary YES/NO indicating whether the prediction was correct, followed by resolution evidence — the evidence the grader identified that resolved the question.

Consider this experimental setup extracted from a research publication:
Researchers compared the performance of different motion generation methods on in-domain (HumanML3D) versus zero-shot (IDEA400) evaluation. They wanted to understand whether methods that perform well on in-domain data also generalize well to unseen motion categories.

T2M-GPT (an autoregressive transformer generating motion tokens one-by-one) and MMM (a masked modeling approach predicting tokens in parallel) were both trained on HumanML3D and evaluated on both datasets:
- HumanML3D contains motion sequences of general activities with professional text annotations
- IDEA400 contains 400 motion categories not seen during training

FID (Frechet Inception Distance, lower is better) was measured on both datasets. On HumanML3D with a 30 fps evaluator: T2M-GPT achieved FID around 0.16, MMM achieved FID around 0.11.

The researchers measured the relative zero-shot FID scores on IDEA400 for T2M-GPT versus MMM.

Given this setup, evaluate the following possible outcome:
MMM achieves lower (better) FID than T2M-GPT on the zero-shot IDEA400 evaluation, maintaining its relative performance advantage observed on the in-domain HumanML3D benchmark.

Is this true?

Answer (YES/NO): YES